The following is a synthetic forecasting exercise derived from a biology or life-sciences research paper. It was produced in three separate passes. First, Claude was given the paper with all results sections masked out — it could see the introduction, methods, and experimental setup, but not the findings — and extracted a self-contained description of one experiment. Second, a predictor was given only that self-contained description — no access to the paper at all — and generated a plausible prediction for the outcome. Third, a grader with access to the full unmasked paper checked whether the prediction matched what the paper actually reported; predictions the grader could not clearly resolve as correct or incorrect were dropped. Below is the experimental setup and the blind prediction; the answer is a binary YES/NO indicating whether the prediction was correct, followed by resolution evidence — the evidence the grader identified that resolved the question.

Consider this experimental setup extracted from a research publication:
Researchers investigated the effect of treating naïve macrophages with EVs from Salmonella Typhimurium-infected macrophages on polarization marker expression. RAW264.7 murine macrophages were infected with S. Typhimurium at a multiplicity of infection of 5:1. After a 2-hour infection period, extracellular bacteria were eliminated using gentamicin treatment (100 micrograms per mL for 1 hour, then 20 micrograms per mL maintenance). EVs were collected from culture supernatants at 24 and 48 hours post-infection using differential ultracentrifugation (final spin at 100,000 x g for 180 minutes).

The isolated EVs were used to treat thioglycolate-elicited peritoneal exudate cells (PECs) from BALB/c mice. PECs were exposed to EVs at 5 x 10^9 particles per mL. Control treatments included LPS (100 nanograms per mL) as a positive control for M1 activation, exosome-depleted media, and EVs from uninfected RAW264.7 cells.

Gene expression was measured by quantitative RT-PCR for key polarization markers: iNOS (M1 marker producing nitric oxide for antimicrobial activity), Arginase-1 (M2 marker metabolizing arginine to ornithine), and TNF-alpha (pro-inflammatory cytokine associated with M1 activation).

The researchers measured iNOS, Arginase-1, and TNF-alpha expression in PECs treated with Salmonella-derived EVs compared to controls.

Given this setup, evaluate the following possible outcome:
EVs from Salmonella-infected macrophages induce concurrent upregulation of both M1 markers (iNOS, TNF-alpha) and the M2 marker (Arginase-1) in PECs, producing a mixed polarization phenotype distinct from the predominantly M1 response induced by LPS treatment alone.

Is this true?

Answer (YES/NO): NO